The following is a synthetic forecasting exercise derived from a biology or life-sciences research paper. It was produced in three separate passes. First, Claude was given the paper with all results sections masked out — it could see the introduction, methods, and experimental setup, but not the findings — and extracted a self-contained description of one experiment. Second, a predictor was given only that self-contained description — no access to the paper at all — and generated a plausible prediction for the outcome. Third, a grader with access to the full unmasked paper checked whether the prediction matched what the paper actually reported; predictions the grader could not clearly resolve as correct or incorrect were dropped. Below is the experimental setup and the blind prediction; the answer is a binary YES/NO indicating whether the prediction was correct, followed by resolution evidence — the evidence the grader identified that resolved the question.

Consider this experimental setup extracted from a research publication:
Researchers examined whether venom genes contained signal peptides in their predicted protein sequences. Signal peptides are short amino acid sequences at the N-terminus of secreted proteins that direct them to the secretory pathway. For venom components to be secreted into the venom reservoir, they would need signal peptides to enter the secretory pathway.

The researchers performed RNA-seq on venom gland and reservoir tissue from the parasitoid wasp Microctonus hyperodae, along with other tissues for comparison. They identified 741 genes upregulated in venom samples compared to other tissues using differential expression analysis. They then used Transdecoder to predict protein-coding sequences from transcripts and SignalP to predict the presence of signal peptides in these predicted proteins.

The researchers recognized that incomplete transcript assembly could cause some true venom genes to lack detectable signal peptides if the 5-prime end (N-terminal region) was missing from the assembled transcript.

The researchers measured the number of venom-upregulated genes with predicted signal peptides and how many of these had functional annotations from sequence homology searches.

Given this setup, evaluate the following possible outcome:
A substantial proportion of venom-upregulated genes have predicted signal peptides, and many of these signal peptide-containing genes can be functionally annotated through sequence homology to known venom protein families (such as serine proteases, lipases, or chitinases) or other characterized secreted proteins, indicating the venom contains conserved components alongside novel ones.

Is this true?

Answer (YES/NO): NO